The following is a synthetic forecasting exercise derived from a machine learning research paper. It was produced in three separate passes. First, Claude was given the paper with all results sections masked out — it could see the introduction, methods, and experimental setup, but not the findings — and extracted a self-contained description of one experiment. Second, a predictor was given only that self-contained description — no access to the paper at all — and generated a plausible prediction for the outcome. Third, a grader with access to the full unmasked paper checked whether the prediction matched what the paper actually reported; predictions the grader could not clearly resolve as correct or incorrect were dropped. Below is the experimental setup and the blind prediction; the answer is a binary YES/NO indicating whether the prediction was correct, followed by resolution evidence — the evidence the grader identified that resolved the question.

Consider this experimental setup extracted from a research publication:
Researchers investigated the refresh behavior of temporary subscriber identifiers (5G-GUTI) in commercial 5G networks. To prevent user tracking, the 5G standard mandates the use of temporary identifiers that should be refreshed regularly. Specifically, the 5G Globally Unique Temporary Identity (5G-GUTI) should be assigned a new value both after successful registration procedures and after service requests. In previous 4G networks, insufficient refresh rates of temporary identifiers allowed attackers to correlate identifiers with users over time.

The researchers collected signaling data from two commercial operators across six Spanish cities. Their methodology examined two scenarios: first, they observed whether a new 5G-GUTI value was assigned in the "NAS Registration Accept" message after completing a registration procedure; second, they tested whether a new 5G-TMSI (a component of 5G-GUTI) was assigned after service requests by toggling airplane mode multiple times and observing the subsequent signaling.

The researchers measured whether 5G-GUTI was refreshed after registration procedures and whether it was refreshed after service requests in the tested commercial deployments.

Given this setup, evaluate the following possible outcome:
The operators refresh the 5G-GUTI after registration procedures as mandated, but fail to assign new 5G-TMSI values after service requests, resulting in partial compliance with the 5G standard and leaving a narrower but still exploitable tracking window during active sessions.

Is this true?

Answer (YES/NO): YES